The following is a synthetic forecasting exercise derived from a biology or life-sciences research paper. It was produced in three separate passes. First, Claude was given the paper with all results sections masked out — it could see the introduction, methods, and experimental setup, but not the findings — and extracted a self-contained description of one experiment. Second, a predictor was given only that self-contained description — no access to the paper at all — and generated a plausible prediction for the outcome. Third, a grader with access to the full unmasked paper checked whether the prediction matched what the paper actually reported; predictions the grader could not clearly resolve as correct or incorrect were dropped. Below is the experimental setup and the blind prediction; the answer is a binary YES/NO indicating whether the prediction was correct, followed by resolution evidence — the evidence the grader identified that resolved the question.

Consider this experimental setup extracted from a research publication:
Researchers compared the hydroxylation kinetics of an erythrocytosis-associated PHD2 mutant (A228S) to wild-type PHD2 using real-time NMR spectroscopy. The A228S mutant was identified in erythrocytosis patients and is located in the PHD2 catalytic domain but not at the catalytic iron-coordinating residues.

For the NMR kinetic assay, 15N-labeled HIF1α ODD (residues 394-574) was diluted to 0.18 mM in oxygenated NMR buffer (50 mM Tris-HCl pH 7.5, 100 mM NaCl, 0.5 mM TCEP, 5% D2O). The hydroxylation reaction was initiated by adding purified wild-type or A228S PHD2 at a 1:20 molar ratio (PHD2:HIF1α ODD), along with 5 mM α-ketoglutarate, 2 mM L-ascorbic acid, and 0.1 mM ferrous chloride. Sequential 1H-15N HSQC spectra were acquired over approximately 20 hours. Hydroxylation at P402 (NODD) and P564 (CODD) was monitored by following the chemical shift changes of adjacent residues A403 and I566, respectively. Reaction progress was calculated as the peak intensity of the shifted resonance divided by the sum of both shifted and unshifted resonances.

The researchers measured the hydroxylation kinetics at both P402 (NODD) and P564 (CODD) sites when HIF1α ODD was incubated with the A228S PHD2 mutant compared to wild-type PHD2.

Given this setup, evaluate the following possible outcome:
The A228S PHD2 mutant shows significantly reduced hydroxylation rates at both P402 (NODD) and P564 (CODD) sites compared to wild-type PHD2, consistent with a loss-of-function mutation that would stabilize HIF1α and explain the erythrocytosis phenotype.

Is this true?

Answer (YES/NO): NO